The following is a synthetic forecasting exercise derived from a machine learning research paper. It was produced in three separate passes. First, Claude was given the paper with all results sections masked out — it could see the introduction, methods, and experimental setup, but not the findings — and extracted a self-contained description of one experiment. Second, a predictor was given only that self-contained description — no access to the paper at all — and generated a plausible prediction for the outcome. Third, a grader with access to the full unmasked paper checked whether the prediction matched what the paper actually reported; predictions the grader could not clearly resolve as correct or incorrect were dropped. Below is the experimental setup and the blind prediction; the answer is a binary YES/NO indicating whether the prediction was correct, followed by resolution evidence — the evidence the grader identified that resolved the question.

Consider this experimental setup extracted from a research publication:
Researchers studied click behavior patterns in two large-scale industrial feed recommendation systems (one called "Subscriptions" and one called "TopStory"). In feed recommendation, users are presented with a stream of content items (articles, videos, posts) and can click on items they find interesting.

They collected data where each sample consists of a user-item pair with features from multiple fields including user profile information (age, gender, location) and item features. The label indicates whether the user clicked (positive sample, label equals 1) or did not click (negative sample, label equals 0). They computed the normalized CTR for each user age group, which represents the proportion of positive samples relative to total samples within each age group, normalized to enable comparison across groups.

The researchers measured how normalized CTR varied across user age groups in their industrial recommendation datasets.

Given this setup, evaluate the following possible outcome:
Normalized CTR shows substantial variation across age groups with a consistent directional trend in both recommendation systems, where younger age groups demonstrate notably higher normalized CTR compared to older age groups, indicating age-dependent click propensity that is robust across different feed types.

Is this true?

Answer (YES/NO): NO